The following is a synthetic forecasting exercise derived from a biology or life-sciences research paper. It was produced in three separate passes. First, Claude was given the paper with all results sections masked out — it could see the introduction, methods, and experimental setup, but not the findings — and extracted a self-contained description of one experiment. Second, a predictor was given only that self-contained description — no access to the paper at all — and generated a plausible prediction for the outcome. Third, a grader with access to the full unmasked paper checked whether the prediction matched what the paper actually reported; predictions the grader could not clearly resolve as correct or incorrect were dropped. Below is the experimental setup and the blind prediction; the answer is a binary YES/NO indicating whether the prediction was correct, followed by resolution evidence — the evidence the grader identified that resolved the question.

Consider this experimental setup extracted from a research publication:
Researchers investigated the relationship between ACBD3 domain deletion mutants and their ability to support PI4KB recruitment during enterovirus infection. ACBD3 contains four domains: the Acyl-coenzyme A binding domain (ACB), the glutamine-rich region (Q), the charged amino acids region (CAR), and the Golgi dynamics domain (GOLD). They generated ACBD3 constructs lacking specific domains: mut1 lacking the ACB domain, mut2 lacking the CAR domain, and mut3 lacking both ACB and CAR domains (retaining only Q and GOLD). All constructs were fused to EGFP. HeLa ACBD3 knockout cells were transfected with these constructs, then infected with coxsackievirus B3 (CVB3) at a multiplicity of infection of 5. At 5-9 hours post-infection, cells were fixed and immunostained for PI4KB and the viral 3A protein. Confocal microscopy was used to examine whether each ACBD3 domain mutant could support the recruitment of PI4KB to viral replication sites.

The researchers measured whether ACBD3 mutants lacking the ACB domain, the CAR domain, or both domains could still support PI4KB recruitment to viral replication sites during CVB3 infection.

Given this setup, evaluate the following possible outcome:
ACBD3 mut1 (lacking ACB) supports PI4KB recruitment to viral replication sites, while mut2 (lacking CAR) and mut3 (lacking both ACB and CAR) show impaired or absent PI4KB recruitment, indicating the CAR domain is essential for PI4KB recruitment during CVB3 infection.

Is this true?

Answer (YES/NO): NO